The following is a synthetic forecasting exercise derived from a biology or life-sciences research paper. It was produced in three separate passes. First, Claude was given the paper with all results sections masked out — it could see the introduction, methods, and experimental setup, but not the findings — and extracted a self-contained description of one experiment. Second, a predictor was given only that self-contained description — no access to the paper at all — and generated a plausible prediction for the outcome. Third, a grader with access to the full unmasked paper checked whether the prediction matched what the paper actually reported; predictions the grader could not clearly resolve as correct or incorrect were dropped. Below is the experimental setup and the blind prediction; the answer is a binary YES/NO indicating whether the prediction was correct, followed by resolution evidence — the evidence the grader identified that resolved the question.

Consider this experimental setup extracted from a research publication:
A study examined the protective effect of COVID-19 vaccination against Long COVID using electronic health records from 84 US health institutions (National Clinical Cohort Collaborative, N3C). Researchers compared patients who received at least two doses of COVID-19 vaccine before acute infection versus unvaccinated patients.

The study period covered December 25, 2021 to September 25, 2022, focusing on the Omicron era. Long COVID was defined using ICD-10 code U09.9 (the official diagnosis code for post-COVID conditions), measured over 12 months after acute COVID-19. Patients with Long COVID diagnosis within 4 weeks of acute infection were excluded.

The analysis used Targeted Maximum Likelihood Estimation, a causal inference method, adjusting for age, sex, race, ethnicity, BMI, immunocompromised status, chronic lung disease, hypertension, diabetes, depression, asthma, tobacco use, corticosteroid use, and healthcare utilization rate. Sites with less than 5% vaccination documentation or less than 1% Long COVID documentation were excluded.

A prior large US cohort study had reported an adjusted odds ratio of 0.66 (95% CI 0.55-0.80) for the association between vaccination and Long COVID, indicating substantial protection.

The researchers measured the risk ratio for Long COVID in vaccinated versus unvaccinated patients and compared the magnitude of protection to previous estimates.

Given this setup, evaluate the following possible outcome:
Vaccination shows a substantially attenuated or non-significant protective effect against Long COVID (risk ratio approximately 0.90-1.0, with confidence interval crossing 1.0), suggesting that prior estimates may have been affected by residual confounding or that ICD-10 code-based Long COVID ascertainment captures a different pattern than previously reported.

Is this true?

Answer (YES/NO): NO